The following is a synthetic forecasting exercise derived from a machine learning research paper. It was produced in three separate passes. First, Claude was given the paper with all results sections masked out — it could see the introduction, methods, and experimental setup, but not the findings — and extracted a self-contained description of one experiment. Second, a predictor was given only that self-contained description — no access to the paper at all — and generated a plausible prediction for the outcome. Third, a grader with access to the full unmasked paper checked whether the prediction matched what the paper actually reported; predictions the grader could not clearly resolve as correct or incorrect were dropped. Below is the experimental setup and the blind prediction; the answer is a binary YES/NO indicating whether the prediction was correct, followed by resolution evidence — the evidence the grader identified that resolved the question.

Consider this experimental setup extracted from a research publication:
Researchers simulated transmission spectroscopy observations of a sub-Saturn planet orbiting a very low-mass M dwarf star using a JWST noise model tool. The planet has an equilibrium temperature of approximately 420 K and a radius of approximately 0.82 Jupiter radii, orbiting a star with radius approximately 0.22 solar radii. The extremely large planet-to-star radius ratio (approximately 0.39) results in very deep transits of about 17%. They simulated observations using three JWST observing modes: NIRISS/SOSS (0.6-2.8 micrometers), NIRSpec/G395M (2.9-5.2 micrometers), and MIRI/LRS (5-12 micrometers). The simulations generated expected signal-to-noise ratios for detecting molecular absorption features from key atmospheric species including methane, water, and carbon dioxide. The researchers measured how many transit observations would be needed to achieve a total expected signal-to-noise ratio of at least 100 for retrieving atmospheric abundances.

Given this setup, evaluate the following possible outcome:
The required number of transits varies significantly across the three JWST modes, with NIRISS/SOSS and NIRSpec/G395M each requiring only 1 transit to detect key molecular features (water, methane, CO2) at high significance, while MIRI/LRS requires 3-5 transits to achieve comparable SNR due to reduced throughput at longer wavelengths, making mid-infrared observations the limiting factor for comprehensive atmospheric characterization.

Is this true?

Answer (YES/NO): NO